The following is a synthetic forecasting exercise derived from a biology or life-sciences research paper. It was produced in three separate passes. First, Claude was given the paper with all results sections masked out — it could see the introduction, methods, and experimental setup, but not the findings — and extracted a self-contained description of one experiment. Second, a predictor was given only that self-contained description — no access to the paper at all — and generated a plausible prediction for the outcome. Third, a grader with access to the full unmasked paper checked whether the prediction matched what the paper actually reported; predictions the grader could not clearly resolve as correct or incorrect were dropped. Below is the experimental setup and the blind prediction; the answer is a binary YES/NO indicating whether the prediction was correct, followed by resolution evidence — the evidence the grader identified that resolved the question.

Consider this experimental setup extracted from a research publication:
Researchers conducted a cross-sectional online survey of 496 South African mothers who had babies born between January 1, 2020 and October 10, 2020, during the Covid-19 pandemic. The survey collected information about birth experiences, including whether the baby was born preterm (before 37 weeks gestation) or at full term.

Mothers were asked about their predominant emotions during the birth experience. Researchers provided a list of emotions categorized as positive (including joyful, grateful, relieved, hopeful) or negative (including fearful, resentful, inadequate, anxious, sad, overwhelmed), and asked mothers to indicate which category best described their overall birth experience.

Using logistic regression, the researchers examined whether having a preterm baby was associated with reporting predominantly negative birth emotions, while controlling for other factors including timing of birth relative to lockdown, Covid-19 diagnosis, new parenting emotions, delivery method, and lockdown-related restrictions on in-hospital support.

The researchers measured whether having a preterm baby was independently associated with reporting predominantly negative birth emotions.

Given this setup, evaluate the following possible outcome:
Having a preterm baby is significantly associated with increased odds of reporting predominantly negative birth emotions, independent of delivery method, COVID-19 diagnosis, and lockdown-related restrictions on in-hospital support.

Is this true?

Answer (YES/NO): YES